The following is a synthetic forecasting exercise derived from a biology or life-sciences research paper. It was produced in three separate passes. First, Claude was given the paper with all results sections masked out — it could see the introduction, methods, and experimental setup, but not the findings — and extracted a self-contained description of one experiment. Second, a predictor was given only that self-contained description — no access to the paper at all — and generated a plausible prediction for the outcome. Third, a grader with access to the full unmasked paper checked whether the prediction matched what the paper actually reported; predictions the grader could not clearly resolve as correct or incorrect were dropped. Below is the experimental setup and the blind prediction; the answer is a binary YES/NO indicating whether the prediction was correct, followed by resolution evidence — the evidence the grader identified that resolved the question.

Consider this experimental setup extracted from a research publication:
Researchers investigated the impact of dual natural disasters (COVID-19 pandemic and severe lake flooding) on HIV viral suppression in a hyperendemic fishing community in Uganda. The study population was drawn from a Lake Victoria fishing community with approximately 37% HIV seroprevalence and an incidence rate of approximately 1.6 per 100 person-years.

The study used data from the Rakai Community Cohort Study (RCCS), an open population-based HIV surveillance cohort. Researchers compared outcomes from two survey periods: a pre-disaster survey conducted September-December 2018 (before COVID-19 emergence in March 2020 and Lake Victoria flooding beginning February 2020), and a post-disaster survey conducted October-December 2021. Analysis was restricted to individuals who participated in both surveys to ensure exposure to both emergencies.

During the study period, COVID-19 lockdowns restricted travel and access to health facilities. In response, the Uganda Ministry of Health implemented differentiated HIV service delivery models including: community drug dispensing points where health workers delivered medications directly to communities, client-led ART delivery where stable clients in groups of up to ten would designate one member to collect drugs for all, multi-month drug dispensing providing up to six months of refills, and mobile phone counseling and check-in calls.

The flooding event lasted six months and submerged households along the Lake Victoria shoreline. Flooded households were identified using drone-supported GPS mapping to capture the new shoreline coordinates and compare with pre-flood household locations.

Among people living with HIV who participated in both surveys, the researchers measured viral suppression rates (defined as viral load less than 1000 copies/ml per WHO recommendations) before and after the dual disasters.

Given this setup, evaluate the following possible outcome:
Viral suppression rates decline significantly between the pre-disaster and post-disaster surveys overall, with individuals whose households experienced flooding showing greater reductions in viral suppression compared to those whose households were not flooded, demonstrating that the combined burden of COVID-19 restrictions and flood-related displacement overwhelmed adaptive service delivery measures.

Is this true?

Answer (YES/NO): NO